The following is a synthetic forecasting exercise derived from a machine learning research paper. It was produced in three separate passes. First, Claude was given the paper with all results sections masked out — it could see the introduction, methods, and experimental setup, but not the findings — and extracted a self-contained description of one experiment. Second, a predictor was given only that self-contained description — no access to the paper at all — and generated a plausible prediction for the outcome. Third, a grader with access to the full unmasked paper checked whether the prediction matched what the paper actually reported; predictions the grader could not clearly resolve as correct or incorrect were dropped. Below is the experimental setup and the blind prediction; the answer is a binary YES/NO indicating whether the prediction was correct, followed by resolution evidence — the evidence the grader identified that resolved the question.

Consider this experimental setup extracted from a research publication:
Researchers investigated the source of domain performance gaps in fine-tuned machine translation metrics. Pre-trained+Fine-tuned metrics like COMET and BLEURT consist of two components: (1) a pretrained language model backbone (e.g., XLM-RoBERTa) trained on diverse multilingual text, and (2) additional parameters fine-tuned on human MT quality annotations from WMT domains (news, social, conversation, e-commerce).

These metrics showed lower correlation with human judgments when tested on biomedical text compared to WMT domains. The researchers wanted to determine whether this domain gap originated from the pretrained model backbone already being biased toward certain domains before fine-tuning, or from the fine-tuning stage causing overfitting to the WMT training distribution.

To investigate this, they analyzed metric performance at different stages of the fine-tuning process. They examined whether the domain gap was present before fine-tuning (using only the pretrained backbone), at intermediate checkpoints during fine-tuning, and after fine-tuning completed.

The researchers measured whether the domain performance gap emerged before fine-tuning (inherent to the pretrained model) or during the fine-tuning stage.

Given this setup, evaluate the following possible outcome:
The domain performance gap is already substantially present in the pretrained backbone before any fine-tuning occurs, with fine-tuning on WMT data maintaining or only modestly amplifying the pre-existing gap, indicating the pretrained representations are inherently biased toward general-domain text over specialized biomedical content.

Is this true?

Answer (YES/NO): NO